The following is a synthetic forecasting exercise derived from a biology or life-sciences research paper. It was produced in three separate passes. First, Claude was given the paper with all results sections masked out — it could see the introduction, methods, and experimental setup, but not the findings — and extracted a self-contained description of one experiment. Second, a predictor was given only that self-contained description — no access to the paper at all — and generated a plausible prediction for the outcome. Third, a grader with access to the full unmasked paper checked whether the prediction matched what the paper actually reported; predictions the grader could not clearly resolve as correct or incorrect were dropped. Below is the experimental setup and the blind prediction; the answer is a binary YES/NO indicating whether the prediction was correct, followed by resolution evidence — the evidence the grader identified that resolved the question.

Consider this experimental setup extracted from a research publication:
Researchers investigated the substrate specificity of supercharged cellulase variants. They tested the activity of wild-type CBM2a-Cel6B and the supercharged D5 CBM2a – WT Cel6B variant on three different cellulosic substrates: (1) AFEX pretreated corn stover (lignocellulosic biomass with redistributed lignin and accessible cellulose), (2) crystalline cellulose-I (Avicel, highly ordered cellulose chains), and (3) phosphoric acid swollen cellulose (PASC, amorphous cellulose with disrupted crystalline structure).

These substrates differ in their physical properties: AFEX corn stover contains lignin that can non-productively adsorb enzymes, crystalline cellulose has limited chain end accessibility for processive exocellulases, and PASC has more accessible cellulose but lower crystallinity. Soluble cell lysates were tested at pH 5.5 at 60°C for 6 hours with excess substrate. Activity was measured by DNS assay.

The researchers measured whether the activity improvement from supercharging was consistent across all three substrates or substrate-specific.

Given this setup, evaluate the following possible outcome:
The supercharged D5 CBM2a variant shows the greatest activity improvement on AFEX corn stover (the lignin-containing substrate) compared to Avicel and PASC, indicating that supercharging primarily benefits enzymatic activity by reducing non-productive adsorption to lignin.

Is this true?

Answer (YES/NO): NO